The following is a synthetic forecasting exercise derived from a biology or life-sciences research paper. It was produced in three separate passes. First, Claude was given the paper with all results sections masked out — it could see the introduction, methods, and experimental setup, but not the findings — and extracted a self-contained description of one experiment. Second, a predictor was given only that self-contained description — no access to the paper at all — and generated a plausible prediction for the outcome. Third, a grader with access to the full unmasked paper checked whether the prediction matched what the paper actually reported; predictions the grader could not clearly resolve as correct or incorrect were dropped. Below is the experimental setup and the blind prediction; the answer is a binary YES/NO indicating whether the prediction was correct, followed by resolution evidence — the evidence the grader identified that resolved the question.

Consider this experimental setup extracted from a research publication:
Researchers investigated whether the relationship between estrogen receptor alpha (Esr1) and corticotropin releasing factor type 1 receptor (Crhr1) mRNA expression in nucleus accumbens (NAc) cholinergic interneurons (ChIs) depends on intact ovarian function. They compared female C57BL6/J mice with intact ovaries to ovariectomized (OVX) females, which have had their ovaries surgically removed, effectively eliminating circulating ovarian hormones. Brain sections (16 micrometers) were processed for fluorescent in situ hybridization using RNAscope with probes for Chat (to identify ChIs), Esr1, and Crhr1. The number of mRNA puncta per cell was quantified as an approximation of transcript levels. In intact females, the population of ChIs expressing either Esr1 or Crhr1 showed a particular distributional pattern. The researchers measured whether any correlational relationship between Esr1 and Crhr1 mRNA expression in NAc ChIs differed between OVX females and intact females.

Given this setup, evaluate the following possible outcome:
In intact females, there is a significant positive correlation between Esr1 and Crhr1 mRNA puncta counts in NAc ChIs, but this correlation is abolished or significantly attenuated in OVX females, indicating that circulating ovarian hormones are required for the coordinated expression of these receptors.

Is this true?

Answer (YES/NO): NO